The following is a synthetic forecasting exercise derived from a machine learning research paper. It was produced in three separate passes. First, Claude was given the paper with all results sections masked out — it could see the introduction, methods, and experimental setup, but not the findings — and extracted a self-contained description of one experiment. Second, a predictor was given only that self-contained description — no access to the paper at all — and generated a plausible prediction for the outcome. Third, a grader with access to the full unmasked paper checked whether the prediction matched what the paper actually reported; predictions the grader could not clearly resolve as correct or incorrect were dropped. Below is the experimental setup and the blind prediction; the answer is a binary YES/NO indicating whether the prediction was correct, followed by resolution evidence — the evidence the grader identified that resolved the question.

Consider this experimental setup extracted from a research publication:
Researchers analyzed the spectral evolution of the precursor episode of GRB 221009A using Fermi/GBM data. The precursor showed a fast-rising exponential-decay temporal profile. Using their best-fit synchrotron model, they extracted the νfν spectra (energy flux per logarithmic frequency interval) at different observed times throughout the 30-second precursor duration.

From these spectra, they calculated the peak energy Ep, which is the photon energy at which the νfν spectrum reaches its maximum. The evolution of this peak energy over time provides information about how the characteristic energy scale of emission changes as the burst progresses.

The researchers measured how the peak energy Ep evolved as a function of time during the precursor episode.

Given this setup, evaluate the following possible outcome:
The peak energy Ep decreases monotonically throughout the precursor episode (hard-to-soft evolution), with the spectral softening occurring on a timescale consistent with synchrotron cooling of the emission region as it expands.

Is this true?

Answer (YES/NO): YES